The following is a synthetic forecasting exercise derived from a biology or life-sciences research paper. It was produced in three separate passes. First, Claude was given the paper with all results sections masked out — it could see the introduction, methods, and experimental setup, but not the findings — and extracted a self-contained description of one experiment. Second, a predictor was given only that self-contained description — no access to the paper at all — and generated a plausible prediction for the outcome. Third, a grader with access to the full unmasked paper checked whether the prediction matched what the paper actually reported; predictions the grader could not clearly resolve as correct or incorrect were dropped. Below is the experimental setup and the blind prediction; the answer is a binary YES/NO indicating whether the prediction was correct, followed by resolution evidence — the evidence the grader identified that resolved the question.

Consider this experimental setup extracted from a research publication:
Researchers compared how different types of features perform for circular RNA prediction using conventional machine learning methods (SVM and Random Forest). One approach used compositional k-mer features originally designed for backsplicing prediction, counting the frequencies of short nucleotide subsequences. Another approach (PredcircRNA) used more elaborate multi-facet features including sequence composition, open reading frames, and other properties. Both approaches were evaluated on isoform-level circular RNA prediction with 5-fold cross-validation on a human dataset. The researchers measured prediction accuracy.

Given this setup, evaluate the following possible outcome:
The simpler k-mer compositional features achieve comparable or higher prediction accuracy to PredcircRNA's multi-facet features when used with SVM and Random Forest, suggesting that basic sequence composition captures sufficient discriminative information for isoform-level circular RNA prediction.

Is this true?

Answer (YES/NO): YES